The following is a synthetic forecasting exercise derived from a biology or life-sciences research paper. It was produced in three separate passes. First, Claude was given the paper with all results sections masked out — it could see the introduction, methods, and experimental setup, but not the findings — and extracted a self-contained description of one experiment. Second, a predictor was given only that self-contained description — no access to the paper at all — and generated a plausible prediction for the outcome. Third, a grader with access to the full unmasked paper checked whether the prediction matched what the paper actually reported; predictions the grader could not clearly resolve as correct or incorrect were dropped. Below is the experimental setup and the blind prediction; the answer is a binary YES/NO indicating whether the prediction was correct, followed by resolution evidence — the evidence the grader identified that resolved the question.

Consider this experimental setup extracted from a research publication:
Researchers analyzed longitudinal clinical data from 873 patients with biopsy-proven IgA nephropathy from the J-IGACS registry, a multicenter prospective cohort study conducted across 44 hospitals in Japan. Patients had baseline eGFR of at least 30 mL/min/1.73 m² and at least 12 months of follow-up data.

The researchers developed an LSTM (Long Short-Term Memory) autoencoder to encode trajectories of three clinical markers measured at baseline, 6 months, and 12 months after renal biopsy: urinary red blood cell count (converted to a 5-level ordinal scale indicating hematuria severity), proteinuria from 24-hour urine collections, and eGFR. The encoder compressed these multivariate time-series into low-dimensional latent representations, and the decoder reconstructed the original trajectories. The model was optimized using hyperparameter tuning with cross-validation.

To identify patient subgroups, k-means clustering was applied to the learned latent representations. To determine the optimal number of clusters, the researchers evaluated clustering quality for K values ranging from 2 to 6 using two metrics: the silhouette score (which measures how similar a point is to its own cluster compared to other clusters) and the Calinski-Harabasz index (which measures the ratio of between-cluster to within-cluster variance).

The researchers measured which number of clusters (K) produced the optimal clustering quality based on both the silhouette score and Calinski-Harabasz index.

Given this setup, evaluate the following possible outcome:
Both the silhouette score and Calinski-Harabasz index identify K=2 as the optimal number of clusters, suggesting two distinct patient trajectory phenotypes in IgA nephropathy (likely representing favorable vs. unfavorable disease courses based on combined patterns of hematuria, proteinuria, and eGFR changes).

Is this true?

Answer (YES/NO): NO